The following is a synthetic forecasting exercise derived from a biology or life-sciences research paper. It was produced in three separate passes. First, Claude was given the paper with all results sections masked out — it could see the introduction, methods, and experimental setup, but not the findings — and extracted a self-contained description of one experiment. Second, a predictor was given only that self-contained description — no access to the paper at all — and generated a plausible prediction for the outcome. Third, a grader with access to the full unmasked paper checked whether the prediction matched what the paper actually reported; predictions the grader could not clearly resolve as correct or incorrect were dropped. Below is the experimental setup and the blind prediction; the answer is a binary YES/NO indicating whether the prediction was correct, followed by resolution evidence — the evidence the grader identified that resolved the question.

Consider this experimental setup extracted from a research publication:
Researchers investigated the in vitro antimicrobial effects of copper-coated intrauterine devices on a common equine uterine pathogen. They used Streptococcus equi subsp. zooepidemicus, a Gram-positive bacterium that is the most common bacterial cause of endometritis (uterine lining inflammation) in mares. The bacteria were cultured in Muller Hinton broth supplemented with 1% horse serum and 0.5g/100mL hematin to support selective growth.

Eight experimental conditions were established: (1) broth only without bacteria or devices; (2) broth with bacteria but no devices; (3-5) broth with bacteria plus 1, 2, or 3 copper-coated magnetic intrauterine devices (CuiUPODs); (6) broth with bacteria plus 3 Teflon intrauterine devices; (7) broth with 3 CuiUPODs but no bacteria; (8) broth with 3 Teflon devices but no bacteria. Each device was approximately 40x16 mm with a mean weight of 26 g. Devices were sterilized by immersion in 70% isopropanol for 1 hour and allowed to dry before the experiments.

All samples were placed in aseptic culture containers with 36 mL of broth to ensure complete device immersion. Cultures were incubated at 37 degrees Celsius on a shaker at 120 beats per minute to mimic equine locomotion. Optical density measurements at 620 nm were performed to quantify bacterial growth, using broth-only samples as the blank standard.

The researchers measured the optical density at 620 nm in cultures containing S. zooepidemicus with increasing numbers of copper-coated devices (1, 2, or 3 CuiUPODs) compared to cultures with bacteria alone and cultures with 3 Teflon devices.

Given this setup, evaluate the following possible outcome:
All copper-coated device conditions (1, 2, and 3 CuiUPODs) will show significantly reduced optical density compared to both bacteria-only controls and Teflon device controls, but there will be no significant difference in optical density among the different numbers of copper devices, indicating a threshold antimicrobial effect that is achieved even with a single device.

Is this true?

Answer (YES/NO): NO